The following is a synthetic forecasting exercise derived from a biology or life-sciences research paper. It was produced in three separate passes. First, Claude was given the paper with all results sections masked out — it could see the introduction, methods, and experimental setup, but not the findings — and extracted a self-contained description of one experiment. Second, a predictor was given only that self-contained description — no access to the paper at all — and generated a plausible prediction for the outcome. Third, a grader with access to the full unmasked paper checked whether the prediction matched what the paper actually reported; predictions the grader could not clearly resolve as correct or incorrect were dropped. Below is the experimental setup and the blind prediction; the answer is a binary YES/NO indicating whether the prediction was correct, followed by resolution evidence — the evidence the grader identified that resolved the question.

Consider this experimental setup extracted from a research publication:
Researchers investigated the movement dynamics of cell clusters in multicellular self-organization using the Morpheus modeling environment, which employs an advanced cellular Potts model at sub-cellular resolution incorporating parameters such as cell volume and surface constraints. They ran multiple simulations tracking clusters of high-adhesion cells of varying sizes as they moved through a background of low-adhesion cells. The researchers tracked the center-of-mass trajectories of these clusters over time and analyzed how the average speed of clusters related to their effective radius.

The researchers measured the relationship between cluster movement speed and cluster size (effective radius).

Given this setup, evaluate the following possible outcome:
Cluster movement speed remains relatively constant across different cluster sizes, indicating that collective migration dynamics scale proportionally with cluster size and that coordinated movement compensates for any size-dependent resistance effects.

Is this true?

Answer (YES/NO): NO